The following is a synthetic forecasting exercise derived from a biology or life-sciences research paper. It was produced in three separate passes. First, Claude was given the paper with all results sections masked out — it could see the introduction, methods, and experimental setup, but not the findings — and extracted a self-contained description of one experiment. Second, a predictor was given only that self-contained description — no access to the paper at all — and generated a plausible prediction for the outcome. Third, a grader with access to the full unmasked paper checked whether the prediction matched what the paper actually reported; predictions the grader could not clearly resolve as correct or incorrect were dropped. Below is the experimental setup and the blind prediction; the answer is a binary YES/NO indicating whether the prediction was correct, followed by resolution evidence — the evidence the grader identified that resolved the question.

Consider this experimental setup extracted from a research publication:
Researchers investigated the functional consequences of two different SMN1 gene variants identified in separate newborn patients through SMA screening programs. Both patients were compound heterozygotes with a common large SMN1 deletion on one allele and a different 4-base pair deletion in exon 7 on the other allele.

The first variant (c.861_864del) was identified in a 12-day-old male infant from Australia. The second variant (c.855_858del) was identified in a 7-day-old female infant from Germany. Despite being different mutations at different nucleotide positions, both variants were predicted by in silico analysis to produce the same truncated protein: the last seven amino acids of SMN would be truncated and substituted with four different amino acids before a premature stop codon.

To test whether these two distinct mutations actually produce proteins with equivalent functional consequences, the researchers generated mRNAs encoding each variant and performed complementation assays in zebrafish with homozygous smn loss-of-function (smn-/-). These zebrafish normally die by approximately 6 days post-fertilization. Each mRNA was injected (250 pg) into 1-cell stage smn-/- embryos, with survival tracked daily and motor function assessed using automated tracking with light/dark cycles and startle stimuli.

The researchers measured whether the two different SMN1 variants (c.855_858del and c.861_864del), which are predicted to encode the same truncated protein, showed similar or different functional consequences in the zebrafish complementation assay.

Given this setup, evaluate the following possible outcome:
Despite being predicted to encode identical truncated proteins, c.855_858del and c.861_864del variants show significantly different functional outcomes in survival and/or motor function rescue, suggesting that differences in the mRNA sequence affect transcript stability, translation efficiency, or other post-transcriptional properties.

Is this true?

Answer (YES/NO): NO